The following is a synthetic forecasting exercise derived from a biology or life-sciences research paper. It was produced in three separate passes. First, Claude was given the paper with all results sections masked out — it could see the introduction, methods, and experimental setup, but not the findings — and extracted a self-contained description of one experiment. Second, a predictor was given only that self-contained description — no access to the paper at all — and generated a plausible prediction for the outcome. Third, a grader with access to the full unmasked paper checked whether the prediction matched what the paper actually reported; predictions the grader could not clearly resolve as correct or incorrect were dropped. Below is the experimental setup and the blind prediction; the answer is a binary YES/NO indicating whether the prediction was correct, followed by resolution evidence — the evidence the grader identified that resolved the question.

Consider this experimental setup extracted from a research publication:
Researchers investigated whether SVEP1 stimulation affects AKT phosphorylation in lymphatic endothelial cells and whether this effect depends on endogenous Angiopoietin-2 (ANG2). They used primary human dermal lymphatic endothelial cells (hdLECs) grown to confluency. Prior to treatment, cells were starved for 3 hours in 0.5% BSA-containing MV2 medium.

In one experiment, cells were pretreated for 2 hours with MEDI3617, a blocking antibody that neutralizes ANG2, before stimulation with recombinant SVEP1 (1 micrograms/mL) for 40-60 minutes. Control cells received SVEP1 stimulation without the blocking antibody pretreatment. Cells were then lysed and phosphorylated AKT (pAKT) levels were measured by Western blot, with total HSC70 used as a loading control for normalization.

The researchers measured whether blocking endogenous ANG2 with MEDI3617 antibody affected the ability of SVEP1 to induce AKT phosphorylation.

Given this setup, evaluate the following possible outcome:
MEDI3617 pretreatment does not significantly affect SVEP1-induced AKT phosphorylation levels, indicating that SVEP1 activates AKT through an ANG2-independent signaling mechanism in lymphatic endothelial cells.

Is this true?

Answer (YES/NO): NO